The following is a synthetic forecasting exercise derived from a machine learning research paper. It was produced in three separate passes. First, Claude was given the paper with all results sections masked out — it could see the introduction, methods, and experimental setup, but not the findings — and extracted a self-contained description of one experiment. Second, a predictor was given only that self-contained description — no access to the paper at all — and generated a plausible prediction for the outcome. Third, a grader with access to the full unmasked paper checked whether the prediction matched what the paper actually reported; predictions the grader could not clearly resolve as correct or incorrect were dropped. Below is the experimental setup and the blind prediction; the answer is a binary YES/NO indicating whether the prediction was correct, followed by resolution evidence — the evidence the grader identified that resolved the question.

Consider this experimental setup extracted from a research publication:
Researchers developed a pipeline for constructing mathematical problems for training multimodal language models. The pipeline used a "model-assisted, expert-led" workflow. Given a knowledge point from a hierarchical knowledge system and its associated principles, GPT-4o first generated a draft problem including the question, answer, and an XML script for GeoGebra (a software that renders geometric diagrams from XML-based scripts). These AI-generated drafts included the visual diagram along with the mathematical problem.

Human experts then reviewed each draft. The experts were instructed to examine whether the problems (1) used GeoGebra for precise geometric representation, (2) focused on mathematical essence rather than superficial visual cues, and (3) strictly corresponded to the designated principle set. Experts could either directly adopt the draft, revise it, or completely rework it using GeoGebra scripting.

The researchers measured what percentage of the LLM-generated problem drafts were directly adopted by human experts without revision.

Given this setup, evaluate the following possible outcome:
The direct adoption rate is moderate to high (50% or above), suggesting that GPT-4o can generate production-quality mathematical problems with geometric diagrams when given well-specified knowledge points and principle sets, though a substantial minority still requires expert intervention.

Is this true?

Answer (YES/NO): NO